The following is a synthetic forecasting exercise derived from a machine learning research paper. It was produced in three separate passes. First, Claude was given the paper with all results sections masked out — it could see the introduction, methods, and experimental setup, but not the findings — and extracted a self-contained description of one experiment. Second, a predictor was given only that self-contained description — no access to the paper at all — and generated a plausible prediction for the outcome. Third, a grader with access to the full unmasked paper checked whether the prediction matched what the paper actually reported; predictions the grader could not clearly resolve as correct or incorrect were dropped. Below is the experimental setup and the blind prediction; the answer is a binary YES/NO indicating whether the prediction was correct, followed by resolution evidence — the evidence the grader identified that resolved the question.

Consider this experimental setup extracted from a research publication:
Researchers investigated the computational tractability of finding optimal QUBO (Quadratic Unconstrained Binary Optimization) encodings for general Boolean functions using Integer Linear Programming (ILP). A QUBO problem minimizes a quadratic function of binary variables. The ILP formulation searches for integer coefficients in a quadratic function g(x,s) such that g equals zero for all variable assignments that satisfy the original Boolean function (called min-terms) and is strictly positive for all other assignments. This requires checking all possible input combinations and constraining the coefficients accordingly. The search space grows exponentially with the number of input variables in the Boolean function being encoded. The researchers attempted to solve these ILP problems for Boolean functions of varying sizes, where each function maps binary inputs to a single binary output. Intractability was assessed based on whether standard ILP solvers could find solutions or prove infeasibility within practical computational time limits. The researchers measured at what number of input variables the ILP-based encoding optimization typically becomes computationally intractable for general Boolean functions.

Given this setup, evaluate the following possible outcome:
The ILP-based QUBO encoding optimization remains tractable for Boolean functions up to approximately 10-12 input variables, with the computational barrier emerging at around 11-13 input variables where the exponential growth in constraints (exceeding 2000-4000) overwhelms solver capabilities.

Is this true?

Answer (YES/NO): NO